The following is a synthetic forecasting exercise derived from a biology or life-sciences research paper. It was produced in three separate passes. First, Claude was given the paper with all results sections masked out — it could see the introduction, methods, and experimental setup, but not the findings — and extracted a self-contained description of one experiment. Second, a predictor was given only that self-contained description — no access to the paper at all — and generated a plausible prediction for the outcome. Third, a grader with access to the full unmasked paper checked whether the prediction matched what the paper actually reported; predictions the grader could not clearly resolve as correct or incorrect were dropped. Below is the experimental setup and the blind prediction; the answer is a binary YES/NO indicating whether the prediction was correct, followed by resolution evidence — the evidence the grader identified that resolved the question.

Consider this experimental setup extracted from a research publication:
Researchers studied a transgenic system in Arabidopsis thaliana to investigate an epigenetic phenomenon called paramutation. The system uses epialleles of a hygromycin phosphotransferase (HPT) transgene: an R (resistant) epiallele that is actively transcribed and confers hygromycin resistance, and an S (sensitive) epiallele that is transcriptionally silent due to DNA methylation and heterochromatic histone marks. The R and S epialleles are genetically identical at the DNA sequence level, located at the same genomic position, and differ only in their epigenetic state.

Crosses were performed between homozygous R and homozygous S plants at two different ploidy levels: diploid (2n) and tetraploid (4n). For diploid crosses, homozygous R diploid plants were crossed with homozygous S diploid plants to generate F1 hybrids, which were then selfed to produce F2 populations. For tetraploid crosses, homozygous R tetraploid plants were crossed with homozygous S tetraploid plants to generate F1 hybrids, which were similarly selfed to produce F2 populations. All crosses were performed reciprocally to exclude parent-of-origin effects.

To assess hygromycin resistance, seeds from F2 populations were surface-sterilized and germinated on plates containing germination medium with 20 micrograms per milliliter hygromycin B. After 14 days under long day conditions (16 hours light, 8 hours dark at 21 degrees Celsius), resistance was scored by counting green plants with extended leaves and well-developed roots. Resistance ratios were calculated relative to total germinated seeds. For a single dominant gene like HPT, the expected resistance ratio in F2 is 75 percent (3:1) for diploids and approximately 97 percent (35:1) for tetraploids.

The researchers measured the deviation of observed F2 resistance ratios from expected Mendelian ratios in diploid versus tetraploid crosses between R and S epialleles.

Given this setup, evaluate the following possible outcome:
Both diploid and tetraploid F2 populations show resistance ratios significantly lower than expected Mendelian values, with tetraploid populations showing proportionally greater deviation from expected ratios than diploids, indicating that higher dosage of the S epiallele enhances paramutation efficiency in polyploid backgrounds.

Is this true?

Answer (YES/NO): NO